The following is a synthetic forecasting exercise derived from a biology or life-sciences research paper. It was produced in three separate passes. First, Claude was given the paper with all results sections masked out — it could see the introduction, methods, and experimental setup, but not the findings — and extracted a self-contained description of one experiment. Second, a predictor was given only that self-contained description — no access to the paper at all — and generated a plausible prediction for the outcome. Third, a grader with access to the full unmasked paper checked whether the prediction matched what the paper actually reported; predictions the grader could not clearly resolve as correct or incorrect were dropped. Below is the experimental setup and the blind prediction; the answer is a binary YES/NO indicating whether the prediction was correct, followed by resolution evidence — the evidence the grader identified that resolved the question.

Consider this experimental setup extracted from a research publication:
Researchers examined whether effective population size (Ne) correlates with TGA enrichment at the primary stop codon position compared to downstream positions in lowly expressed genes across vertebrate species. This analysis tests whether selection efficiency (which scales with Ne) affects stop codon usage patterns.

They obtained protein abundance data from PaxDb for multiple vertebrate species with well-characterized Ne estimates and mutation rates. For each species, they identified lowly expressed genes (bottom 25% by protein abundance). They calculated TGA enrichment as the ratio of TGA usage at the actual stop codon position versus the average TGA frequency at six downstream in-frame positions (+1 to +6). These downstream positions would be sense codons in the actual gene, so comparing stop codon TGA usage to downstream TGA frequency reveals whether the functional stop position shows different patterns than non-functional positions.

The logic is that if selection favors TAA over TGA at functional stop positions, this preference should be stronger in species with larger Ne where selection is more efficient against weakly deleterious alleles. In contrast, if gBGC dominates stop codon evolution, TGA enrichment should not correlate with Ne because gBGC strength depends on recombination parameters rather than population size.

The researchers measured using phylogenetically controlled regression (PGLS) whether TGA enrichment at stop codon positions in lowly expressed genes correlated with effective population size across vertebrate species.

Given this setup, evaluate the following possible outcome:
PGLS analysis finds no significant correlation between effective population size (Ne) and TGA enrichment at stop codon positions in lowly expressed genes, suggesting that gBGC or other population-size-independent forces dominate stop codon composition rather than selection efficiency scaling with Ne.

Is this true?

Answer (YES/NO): NO